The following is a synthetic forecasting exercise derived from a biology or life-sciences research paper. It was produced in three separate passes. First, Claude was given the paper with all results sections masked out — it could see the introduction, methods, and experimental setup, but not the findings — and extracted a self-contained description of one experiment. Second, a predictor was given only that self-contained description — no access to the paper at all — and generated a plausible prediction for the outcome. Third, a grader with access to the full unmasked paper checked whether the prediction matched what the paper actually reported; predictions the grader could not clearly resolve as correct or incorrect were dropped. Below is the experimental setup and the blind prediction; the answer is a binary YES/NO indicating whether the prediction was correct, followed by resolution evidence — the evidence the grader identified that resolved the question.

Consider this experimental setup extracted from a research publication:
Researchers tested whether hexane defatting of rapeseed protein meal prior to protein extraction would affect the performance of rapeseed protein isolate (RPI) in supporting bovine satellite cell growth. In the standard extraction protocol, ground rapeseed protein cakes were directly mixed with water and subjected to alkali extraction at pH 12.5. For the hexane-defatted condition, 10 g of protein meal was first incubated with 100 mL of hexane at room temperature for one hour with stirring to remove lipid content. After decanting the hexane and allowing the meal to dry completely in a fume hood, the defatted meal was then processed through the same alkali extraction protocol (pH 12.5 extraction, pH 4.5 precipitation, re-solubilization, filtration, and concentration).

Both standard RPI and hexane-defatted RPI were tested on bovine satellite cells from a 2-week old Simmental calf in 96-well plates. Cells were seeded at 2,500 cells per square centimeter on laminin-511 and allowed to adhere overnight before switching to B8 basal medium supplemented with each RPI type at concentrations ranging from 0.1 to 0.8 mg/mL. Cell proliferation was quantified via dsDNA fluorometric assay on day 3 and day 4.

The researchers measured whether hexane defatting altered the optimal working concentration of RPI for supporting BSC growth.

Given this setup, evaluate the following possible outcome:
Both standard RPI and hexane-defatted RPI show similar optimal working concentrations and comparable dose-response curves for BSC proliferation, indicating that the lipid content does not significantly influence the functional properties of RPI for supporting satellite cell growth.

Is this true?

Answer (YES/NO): NO